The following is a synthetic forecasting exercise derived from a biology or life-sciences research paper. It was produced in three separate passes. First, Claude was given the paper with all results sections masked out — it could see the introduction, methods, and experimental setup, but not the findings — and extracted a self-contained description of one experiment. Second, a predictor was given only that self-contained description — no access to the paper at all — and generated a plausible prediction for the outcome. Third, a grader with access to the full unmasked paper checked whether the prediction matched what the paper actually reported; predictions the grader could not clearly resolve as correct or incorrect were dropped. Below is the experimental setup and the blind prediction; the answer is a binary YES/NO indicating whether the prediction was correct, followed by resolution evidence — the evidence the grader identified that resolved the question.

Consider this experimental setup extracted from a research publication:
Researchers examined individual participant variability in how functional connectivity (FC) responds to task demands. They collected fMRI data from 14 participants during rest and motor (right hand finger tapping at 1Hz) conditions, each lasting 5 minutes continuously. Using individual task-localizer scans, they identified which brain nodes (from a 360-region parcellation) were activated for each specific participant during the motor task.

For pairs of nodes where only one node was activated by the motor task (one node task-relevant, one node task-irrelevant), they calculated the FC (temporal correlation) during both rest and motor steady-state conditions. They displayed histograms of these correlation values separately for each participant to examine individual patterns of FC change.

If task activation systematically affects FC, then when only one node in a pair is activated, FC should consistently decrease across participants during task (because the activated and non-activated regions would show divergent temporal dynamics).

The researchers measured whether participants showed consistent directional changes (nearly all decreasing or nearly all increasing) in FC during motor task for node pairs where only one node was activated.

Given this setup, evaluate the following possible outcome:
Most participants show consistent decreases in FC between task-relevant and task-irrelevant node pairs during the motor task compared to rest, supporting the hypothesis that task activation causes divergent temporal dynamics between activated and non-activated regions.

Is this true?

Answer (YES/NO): NO